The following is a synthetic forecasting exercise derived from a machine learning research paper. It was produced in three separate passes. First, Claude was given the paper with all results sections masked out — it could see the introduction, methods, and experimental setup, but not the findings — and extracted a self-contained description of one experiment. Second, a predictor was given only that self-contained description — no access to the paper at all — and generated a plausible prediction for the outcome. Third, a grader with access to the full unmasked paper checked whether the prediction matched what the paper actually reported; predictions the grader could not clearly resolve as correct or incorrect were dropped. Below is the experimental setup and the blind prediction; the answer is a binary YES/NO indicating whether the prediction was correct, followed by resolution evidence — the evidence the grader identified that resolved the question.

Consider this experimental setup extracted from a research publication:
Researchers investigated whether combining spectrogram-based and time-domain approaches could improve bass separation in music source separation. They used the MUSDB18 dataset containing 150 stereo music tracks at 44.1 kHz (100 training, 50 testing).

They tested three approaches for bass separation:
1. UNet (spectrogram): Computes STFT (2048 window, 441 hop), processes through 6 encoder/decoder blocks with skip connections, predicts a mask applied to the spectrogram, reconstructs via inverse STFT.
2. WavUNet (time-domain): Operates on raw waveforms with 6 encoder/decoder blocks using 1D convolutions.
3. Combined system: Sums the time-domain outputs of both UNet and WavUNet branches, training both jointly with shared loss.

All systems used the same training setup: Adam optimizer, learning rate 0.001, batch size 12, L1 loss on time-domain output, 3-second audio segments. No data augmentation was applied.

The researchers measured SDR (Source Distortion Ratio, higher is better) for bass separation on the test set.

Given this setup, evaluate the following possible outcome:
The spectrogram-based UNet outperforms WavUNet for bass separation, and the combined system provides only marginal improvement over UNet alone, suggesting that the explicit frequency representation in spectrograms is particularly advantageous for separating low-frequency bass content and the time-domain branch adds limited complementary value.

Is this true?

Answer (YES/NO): NO